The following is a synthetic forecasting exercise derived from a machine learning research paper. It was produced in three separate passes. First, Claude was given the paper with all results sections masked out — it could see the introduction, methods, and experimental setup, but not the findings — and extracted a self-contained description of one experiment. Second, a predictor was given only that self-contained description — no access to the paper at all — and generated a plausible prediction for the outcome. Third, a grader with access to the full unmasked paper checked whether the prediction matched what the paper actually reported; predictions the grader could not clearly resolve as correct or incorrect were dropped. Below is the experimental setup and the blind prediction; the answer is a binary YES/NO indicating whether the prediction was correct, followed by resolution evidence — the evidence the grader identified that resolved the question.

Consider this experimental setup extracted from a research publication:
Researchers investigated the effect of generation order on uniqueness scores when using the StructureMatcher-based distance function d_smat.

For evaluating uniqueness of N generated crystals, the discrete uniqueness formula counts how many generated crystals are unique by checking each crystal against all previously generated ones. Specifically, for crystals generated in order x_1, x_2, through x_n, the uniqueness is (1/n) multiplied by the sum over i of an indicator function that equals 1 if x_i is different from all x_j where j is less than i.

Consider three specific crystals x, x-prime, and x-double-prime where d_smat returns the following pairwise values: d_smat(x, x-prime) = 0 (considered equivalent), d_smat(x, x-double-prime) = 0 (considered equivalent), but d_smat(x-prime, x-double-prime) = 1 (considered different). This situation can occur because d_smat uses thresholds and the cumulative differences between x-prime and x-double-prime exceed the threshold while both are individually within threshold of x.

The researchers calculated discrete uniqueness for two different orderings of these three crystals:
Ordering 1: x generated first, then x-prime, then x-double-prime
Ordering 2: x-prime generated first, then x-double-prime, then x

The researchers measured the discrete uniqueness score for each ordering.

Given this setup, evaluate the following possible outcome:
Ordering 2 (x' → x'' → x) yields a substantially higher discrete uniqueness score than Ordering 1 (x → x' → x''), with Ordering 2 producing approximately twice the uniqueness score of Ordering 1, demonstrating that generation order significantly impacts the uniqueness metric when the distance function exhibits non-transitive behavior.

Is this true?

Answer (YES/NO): YES